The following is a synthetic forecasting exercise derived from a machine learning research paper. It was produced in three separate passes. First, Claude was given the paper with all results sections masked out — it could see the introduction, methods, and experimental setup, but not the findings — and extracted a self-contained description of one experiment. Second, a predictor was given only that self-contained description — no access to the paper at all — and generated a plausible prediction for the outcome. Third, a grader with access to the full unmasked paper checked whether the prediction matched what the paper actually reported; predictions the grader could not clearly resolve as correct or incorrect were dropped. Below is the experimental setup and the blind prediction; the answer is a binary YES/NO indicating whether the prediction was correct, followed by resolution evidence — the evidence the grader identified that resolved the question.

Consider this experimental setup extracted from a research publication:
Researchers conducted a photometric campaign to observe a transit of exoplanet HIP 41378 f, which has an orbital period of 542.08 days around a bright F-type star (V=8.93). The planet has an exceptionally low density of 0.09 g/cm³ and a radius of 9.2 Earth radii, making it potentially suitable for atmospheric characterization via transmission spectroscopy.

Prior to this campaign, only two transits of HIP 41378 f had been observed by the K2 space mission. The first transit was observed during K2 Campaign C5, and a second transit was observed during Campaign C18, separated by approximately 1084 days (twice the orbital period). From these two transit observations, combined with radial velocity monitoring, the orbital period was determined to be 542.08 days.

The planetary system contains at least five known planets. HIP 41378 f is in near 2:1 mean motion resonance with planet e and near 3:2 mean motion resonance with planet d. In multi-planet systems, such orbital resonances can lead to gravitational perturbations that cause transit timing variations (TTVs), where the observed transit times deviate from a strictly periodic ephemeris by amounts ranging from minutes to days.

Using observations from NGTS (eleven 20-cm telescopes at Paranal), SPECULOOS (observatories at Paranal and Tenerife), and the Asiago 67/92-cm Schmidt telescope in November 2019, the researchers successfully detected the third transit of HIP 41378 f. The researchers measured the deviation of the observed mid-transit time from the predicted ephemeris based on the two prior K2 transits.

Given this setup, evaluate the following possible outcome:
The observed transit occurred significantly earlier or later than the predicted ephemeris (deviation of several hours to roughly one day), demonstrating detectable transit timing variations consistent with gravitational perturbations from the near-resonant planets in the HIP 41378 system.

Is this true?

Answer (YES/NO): NO